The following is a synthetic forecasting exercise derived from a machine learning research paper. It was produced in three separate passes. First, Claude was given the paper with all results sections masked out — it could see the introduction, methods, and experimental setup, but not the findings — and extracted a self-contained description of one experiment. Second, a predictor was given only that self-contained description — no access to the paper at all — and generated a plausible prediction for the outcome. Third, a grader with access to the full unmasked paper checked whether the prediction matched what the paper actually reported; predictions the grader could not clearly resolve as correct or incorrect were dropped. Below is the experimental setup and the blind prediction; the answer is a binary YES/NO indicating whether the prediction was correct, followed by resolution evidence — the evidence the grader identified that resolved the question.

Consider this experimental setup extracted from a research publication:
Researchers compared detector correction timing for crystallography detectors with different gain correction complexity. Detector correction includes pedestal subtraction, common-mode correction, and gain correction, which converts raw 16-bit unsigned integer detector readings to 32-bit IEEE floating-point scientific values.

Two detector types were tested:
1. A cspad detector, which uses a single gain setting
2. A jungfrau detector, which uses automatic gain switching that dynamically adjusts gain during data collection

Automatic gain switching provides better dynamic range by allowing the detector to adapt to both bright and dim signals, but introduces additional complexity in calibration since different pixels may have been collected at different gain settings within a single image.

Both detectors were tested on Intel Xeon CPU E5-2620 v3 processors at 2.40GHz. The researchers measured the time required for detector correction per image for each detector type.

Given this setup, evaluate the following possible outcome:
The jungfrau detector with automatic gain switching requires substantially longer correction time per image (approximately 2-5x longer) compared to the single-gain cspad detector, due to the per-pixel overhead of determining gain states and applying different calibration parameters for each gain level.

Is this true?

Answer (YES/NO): NO